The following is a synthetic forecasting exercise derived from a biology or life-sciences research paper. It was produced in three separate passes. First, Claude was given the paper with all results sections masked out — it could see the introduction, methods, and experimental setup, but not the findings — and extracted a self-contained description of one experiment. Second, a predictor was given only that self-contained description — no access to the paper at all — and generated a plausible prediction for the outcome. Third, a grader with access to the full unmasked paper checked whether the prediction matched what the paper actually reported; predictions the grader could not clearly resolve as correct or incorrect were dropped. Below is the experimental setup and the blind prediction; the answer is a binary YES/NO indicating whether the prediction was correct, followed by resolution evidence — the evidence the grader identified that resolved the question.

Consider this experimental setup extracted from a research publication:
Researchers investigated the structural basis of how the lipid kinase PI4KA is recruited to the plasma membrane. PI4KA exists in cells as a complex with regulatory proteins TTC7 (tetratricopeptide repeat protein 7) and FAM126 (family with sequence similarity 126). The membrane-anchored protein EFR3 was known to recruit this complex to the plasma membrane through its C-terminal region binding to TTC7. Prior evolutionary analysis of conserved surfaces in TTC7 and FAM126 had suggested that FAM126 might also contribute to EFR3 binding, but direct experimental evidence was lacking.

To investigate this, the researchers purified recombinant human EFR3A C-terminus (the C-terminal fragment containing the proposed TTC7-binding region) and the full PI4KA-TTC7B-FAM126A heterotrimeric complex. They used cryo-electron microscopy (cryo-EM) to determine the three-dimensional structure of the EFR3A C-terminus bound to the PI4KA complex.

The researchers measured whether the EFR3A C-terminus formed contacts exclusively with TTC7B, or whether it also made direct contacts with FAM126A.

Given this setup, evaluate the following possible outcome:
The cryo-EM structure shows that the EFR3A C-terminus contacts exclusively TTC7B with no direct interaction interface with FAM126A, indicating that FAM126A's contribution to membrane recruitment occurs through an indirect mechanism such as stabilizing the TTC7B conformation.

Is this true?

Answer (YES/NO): NO